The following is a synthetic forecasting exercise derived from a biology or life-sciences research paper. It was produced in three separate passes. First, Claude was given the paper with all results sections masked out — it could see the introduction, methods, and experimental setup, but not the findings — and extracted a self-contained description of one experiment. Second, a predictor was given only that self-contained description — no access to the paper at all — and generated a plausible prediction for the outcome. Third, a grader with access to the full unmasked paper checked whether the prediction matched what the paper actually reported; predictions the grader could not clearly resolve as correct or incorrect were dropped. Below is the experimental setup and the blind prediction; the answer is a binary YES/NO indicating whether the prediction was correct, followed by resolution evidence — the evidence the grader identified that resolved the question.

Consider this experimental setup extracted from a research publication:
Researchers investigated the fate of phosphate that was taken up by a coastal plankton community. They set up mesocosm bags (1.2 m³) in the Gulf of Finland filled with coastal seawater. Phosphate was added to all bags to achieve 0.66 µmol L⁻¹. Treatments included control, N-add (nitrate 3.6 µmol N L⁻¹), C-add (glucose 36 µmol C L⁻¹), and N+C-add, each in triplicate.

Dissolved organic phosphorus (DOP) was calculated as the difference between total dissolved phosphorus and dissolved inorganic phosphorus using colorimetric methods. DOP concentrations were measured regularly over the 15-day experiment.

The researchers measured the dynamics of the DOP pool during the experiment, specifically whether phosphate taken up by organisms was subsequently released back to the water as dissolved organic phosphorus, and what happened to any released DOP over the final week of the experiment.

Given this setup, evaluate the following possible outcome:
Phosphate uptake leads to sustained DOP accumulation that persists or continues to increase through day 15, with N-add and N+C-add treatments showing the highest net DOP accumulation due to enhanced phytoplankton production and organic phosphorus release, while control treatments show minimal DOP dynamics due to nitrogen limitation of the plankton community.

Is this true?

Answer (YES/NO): NO